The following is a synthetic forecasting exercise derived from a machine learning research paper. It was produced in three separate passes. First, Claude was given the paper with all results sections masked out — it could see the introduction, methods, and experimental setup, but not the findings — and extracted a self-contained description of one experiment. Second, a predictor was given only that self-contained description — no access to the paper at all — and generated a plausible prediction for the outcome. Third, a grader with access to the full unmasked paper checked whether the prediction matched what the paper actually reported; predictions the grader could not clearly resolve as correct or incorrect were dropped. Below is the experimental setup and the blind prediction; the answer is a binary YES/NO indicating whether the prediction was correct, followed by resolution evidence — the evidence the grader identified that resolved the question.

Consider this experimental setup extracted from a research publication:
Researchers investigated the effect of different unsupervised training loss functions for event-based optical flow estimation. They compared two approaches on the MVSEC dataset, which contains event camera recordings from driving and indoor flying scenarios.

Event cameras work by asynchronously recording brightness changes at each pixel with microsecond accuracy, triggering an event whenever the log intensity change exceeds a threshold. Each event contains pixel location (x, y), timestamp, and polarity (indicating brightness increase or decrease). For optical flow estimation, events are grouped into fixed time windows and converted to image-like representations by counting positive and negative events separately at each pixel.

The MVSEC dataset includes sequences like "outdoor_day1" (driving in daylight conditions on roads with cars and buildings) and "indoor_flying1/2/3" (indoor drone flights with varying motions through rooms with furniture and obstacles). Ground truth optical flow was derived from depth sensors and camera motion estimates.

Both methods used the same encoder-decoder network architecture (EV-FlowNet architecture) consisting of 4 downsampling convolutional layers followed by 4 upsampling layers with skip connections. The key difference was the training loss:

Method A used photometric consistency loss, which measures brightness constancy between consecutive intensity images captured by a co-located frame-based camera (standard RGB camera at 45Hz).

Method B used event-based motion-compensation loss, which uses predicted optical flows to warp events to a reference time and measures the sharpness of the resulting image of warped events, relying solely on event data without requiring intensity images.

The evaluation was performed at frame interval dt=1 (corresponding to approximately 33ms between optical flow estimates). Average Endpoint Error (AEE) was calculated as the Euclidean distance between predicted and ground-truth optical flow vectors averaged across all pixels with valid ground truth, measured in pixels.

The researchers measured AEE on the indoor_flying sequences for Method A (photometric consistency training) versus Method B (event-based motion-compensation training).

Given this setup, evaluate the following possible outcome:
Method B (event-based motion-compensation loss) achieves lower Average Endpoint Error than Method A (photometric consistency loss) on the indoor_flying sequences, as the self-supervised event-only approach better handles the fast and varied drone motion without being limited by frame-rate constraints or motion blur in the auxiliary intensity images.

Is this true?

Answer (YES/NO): YES